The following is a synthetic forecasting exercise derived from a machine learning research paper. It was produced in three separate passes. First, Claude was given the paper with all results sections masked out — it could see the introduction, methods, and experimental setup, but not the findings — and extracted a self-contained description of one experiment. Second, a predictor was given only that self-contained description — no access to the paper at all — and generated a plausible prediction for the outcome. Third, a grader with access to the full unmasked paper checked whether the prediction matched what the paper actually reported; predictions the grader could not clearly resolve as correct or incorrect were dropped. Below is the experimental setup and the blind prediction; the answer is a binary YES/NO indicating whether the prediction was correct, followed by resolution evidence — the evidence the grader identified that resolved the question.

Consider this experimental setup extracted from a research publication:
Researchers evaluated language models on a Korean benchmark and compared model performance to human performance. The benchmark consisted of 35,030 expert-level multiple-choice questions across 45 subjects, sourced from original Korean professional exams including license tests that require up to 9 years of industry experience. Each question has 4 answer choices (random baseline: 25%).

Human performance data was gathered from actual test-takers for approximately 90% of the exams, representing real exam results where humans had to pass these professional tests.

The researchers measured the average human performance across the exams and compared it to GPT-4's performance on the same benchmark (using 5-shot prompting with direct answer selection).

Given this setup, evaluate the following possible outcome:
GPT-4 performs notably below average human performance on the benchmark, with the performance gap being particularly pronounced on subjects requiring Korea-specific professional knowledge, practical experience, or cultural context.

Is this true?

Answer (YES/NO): YES